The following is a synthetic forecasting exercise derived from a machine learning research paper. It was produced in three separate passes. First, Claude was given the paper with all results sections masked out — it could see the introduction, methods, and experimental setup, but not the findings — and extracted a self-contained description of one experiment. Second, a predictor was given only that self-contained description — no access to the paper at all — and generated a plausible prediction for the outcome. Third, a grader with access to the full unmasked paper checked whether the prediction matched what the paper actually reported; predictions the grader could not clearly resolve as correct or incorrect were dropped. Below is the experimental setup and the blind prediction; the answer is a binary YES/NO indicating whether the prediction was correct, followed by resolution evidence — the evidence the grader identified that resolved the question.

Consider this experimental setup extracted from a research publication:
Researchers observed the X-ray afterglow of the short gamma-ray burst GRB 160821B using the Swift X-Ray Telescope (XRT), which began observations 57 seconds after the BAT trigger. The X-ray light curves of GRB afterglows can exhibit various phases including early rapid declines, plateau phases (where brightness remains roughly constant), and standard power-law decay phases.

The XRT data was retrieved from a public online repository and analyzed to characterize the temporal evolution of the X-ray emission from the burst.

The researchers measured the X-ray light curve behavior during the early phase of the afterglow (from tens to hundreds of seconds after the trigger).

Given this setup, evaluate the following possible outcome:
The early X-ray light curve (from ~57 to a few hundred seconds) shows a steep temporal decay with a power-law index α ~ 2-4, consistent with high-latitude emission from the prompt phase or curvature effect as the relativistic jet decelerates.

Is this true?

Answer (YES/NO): NO